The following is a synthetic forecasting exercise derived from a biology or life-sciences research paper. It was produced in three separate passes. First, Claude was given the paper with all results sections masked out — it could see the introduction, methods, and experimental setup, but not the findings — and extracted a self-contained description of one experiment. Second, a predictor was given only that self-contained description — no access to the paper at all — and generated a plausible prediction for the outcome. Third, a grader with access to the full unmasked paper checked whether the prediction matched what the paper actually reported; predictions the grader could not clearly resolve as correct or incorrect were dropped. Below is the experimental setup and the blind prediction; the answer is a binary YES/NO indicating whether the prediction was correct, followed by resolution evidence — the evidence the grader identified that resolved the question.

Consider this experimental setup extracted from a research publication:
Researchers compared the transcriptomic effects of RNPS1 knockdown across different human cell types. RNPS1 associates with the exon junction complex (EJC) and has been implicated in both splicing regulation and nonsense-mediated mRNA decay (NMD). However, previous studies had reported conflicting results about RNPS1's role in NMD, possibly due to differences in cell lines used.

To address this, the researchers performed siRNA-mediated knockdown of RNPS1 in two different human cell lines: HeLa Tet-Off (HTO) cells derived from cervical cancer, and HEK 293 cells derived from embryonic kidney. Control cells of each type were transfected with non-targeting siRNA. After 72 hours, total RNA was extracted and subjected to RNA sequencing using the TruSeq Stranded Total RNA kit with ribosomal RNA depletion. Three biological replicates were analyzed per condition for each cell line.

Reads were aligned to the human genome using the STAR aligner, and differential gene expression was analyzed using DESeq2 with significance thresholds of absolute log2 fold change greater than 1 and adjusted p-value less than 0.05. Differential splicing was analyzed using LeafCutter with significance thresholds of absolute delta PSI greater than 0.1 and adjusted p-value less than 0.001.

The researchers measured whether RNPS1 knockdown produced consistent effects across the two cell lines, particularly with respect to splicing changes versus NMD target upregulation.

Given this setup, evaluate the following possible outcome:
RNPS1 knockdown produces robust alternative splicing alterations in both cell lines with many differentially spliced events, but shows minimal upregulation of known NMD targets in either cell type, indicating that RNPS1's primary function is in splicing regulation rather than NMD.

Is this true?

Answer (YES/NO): YES